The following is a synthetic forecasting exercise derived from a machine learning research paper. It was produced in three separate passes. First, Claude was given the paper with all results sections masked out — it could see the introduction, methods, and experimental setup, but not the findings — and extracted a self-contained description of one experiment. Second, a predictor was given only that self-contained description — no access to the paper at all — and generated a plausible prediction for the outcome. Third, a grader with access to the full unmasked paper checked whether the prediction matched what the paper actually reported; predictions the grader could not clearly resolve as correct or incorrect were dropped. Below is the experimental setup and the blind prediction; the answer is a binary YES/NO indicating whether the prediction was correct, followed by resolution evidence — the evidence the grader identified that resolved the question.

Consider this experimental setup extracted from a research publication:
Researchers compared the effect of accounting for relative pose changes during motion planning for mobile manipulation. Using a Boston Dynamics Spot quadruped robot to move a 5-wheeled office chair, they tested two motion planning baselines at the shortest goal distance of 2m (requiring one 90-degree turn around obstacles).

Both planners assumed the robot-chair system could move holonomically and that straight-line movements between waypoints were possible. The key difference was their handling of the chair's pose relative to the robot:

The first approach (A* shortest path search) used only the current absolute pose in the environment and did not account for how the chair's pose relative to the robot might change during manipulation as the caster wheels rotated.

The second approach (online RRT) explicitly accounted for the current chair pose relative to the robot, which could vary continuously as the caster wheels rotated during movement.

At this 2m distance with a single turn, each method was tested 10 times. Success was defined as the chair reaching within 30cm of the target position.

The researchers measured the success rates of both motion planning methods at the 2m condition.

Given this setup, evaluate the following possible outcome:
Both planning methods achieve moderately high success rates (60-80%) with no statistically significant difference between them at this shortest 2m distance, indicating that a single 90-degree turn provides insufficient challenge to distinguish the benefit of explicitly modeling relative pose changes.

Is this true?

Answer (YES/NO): NO